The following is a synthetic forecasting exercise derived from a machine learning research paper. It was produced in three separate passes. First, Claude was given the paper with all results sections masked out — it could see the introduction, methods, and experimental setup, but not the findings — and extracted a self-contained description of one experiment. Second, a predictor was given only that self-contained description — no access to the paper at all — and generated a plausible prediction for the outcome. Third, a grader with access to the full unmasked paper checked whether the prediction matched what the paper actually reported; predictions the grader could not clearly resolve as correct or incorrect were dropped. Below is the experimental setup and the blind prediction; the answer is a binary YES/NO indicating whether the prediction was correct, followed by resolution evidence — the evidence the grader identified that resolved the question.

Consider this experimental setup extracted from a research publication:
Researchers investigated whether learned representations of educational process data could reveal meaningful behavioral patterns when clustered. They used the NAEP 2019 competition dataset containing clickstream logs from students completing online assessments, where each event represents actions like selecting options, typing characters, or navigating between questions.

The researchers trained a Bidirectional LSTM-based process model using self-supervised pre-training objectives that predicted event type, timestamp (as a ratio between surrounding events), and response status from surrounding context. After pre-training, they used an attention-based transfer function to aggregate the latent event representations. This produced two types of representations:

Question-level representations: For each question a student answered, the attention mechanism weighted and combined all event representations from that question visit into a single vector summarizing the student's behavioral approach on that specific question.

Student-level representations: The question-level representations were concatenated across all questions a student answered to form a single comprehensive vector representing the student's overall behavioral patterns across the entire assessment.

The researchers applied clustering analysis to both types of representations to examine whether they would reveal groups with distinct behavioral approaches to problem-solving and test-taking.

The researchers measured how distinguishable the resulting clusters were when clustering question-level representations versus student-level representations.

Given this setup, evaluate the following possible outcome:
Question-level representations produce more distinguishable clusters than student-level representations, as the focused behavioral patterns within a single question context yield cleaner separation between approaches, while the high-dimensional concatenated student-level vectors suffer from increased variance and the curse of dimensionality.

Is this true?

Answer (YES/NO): YES